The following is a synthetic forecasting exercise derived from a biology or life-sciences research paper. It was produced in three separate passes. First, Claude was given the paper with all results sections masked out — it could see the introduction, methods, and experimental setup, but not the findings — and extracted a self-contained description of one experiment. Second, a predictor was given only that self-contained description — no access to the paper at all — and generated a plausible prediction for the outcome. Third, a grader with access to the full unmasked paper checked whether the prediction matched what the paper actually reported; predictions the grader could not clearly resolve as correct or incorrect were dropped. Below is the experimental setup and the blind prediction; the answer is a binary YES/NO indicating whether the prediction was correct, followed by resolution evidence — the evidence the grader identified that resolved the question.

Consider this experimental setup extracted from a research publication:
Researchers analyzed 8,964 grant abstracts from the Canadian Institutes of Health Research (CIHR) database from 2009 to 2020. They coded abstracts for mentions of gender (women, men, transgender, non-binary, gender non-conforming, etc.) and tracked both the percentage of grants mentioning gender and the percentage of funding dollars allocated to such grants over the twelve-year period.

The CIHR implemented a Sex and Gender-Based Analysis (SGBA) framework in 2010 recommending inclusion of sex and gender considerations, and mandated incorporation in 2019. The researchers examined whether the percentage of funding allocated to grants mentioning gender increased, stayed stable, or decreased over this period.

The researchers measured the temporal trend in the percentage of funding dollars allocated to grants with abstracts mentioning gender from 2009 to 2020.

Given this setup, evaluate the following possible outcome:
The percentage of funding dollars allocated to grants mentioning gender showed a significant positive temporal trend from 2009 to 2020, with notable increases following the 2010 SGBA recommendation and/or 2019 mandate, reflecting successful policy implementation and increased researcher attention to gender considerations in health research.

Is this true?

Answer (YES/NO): NO